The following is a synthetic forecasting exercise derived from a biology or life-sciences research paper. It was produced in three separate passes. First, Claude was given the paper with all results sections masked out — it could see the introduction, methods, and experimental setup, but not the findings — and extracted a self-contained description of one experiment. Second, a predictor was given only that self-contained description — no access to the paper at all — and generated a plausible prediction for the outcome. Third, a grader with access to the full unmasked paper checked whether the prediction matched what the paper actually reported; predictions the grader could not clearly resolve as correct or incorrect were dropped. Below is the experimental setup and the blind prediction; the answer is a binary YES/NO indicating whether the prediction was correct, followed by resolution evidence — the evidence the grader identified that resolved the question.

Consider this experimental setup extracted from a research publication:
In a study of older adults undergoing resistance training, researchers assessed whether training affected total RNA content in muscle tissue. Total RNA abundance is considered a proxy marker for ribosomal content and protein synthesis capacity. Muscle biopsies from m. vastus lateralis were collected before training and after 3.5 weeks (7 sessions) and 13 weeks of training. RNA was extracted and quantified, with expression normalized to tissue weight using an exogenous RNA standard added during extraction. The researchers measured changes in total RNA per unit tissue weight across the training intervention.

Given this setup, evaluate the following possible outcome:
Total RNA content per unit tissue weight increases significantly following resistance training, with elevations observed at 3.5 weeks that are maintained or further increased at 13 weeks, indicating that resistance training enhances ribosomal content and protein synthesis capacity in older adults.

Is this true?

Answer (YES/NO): YES